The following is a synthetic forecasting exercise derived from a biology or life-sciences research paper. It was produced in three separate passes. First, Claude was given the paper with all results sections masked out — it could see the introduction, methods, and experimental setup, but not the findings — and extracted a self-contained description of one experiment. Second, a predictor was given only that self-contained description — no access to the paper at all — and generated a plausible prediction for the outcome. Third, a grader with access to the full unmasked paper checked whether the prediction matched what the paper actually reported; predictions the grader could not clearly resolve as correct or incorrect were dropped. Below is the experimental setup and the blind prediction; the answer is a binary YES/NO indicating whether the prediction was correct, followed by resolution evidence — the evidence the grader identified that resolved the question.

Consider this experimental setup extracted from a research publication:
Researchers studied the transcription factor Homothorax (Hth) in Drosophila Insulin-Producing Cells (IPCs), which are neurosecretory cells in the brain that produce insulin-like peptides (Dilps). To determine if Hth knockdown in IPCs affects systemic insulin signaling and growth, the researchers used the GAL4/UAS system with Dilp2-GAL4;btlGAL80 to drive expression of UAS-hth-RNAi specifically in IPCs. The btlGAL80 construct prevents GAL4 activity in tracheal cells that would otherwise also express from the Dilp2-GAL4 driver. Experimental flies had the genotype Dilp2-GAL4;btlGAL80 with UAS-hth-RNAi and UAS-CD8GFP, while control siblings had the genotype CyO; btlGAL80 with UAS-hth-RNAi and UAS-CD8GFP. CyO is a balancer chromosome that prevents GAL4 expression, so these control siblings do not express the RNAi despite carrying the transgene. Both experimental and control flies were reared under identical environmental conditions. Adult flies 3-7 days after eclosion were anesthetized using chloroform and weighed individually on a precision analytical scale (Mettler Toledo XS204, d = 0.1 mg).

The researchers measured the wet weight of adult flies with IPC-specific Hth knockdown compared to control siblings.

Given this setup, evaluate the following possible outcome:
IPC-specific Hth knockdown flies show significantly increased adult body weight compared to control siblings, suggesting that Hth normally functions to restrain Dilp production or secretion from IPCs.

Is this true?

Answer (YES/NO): NO